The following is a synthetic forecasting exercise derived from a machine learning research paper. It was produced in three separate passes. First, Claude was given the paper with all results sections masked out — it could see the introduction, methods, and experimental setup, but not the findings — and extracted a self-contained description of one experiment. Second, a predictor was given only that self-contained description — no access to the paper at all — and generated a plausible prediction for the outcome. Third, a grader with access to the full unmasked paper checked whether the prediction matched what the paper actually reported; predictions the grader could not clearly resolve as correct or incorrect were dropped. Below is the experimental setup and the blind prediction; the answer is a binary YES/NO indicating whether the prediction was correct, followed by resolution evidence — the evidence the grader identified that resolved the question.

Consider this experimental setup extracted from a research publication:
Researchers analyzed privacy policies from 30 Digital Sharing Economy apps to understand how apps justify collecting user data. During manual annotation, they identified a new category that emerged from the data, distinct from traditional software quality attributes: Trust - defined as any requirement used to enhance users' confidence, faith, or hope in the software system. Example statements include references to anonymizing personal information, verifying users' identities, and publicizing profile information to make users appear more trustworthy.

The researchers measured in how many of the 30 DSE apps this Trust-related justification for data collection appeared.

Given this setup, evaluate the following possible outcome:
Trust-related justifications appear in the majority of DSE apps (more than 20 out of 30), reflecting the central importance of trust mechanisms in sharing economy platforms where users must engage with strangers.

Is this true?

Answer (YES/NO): NO